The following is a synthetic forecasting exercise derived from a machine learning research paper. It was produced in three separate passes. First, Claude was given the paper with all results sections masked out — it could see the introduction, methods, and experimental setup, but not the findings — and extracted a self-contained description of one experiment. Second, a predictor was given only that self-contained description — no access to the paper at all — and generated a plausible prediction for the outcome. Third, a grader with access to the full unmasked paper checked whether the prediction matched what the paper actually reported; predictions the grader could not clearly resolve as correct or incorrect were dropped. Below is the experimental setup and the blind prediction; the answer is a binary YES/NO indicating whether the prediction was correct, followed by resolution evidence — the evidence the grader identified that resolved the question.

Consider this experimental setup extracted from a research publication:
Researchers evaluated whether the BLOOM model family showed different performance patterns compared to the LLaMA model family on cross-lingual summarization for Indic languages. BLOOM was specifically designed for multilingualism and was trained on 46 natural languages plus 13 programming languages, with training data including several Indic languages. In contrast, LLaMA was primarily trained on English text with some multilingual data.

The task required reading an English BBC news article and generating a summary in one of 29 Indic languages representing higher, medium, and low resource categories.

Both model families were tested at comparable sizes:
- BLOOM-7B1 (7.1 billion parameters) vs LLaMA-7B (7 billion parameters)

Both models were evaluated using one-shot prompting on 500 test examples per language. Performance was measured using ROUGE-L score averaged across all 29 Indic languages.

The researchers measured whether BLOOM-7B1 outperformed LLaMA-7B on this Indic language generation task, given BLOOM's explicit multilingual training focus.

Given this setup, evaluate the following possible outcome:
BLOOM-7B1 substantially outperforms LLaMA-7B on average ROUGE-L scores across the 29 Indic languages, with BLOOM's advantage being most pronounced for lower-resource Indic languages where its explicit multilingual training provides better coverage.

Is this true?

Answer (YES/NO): NO